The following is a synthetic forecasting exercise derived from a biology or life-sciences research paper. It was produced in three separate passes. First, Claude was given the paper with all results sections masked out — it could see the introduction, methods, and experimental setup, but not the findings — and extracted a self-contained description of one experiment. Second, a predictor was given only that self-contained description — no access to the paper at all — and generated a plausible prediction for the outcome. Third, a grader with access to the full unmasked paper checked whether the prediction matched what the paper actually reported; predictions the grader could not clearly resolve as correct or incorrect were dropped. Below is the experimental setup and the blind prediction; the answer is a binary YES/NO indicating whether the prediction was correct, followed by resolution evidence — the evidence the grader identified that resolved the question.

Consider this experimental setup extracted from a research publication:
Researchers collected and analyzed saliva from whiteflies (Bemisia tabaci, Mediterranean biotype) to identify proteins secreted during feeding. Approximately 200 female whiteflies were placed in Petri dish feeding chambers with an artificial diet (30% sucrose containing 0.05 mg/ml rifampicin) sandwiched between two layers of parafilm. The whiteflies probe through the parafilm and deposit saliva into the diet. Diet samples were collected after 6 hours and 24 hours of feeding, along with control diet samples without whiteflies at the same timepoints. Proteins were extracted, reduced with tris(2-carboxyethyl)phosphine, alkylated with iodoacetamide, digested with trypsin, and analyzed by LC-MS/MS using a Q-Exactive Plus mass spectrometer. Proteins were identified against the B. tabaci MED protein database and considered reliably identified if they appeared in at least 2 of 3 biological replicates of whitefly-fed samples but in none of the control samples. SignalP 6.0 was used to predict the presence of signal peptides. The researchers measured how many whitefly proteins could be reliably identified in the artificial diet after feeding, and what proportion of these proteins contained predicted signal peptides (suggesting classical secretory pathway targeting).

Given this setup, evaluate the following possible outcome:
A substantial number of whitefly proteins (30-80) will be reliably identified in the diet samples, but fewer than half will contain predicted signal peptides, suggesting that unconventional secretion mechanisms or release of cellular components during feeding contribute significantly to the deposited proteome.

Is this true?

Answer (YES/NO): NO